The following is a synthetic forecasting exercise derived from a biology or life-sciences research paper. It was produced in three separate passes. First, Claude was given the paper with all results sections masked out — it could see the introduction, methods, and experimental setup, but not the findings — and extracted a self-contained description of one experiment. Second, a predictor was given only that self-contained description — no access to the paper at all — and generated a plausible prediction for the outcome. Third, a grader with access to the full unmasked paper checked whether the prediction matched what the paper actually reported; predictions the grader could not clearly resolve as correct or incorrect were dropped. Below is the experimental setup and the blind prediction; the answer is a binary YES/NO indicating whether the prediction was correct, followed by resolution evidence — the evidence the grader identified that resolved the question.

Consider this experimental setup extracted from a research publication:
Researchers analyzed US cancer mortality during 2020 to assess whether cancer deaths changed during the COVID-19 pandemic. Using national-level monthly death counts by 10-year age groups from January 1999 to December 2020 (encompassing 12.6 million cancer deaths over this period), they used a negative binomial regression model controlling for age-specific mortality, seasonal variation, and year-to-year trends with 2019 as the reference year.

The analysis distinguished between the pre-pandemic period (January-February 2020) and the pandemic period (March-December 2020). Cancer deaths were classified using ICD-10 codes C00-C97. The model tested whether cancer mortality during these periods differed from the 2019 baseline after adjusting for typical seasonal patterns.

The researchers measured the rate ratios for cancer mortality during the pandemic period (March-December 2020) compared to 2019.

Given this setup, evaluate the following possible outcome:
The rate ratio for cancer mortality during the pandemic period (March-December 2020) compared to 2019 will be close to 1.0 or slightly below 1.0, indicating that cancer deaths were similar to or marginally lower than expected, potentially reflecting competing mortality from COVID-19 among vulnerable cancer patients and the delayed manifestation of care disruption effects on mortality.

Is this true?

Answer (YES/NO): YES